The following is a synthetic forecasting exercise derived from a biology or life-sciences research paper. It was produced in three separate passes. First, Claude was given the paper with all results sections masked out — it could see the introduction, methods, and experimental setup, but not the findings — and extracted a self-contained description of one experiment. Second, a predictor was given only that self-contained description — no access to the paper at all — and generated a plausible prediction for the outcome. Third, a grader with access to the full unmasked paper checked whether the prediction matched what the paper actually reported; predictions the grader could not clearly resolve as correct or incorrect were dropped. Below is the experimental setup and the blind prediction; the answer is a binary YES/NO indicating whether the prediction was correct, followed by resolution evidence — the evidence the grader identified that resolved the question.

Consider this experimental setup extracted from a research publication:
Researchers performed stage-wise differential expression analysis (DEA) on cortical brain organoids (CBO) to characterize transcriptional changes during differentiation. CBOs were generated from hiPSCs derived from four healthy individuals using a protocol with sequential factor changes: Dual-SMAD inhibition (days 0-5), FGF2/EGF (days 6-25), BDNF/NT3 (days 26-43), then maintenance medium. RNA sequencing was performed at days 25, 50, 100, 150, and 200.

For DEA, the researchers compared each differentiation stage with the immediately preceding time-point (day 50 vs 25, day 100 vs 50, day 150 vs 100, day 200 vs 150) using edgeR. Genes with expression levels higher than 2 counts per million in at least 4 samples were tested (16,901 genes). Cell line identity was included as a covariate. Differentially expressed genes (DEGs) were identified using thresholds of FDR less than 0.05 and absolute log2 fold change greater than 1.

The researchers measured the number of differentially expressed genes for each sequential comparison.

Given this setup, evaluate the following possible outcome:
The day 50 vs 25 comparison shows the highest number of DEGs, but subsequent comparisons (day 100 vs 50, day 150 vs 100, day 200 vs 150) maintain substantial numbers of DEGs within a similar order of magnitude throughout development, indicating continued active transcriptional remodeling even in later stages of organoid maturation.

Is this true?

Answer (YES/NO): NO